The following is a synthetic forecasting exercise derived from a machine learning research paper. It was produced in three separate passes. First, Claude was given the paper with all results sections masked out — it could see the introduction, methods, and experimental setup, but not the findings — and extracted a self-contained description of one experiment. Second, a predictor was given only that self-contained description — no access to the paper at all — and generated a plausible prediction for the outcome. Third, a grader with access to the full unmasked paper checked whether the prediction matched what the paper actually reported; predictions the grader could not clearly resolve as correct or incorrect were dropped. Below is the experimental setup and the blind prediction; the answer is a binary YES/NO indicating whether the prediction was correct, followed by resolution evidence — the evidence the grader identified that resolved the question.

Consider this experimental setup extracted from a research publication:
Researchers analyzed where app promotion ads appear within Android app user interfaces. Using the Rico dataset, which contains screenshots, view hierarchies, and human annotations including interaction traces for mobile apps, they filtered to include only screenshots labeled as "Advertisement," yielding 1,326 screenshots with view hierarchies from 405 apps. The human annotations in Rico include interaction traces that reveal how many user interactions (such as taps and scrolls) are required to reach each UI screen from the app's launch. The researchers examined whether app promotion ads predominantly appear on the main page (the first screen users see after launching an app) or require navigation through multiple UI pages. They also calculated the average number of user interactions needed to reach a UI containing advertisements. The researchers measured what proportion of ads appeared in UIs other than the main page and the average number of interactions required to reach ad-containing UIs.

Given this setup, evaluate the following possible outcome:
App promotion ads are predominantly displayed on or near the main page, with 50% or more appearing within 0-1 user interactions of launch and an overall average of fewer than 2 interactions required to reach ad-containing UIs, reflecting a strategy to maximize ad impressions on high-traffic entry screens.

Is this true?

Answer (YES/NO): NO